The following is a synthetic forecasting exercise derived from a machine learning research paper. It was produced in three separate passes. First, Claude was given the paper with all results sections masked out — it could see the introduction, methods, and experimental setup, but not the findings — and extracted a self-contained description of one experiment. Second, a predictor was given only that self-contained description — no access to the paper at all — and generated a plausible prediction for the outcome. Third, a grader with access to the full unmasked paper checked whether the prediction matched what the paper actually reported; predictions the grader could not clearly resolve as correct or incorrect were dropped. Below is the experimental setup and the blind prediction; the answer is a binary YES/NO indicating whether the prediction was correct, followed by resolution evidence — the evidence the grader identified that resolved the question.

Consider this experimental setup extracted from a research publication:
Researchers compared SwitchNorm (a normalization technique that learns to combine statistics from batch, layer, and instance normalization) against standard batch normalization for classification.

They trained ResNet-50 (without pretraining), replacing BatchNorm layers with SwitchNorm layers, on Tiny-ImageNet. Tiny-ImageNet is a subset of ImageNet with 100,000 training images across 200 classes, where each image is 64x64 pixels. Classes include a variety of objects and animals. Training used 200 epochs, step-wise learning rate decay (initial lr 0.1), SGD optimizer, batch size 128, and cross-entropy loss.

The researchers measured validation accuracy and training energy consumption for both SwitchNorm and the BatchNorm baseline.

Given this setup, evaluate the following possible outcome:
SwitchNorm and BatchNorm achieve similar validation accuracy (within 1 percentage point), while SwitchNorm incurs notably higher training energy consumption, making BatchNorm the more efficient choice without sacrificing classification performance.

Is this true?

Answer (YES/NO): YES